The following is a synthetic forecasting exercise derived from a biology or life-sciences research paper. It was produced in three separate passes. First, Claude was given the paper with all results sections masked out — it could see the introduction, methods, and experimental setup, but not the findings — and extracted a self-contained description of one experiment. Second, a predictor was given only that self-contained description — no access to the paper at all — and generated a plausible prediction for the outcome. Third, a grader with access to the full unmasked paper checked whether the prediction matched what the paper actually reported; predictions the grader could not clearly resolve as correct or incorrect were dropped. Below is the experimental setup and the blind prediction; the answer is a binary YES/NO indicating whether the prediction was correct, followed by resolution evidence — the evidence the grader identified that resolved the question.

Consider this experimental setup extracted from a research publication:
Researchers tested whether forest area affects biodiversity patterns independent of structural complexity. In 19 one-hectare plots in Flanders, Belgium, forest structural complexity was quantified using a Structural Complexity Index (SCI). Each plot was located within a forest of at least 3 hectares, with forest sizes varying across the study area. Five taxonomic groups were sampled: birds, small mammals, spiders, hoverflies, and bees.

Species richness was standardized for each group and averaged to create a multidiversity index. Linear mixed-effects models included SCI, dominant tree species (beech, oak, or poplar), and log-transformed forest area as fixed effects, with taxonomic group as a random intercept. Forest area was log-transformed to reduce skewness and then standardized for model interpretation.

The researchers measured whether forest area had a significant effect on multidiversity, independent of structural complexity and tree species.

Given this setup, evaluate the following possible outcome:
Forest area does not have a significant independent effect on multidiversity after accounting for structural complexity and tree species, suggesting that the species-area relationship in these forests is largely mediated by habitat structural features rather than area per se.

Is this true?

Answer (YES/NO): NO